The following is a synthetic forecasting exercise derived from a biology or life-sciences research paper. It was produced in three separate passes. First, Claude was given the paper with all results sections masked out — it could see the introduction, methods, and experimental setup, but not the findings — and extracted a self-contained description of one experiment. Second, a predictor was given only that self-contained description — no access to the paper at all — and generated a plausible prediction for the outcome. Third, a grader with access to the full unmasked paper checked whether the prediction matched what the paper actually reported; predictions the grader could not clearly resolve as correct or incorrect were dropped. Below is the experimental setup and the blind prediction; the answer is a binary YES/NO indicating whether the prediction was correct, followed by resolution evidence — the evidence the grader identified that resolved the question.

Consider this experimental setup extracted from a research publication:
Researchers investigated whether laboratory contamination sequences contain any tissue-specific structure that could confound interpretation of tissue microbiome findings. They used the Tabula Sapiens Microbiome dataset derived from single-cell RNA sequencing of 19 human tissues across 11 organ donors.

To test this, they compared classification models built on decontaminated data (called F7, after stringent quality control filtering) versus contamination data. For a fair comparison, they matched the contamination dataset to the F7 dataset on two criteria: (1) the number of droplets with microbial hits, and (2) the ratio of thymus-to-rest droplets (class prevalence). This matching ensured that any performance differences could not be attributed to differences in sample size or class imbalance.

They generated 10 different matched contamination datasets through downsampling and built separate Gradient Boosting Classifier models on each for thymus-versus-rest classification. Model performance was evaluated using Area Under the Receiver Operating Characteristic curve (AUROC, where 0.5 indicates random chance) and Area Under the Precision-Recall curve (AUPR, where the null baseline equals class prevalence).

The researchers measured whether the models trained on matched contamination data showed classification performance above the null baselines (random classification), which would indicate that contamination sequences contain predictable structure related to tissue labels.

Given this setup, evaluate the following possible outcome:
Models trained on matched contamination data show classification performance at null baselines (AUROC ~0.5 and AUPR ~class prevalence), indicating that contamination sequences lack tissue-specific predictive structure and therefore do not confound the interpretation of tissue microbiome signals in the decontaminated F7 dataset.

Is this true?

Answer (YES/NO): NO